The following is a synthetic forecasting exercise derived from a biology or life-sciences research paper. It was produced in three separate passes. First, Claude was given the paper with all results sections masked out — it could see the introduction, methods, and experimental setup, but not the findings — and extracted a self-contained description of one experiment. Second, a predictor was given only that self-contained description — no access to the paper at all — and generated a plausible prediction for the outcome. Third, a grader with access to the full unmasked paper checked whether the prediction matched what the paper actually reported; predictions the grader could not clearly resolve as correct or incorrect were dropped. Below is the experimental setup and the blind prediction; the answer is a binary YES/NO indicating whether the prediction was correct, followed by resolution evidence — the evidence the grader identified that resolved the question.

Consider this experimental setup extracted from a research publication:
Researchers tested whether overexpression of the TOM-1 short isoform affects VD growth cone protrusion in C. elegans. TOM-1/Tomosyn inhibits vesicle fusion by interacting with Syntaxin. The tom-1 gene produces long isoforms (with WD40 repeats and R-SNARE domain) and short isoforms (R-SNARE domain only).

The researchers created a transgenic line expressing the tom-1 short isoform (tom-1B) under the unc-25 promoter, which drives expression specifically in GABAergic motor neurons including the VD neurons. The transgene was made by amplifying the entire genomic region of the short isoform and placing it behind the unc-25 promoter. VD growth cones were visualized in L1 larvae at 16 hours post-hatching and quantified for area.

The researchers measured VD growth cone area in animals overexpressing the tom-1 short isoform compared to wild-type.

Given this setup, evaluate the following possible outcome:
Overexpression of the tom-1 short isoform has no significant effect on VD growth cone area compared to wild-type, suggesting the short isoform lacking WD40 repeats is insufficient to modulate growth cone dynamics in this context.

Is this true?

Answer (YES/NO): NO